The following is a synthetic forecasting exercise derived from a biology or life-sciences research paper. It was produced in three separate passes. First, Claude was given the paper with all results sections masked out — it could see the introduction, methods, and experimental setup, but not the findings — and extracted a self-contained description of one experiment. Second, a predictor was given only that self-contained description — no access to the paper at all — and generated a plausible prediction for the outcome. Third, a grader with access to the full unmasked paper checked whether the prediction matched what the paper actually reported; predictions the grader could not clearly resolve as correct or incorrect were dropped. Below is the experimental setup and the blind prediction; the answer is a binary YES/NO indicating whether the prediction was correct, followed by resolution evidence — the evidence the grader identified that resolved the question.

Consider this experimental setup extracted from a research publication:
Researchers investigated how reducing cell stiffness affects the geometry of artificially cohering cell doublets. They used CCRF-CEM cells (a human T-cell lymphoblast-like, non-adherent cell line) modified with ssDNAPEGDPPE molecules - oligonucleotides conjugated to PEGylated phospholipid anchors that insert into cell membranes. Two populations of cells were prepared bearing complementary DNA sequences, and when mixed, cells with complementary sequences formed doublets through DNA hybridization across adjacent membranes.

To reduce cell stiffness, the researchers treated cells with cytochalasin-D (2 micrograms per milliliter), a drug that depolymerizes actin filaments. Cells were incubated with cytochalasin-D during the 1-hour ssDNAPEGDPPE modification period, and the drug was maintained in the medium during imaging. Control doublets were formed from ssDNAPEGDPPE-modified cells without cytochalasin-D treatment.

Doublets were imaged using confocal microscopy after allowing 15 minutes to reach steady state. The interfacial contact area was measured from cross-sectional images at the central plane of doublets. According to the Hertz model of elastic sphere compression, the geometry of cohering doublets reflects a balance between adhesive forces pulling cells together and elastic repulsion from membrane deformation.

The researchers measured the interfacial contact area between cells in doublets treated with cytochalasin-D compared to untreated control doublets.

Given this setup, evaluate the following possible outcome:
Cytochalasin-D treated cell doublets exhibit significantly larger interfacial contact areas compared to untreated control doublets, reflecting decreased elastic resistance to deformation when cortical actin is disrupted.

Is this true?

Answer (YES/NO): YES